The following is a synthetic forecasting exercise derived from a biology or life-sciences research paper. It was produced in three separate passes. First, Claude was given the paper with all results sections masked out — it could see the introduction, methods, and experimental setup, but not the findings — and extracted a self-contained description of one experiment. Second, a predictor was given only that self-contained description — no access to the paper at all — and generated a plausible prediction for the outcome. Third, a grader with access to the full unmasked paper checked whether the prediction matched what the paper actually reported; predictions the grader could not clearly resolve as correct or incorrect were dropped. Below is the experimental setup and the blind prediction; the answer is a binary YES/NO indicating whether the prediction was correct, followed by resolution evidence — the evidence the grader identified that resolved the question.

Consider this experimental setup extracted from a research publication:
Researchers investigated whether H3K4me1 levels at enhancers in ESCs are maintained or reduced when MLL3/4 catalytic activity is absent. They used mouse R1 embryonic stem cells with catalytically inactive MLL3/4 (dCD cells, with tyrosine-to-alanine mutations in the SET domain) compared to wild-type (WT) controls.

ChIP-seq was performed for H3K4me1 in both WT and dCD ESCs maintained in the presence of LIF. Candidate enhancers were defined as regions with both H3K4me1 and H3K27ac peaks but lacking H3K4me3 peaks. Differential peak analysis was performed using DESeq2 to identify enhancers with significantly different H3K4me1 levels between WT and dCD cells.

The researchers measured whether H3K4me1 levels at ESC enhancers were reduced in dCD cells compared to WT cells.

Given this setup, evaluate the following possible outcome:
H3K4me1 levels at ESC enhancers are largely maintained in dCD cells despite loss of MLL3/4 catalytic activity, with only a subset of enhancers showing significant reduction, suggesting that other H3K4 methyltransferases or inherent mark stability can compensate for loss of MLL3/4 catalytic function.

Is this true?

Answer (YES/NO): YES